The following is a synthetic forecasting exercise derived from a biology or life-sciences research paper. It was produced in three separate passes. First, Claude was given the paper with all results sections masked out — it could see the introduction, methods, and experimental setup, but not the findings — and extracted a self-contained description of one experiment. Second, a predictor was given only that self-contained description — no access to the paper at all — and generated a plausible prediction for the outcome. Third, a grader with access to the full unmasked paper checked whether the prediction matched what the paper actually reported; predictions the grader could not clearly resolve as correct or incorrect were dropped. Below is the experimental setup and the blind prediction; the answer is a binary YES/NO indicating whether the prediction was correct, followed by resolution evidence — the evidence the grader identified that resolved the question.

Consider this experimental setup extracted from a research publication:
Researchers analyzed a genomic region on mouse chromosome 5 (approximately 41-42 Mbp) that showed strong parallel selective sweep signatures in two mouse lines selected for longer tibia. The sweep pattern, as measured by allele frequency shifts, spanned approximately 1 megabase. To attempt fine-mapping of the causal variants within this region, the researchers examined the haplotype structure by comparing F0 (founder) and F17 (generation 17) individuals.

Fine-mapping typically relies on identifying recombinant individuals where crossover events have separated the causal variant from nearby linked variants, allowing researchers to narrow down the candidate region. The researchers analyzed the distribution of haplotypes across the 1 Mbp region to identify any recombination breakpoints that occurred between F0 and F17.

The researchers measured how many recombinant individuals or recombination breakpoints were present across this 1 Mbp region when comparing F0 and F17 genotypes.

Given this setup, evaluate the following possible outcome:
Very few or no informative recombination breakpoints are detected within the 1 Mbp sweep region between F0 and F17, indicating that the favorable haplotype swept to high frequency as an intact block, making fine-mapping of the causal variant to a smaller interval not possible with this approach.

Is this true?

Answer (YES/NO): YES